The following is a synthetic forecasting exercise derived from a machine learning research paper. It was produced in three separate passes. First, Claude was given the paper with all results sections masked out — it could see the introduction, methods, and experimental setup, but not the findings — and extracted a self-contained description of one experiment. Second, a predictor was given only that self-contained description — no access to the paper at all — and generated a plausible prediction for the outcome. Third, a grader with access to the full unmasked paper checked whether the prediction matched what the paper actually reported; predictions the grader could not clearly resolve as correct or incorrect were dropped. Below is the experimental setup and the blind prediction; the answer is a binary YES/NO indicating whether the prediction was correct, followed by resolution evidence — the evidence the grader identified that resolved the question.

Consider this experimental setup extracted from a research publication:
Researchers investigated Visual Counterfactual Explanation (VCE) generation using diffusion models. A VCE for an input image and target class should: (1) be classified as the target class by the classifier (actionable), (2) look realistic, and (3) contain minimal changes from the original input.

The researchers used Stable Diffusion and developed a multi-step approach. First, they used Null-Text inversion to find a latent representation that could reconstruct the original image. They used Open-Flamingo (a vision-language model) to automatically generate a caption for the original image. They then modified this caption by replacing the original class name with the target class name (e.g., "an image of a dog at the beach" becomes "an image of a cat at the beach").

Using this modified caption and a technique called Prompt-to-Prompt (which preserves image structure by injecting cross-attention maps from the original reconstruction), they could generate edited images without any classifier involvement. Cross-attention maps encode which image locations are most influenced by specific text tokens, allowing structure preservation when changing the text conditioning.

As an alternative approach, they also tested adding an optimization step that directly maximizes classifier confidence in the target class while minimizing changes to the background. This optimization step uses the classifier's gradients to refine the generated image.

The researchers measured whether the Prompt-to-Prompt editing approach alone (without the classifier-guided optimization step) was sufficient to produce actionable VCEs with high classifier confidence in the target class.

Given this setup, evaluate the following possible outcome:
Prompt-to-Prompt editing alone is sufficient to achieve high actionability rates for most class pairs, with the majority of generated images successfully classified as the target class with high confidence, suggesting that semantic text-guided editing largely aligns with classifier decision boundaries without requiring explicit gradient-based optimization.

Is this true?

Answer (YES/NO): NO